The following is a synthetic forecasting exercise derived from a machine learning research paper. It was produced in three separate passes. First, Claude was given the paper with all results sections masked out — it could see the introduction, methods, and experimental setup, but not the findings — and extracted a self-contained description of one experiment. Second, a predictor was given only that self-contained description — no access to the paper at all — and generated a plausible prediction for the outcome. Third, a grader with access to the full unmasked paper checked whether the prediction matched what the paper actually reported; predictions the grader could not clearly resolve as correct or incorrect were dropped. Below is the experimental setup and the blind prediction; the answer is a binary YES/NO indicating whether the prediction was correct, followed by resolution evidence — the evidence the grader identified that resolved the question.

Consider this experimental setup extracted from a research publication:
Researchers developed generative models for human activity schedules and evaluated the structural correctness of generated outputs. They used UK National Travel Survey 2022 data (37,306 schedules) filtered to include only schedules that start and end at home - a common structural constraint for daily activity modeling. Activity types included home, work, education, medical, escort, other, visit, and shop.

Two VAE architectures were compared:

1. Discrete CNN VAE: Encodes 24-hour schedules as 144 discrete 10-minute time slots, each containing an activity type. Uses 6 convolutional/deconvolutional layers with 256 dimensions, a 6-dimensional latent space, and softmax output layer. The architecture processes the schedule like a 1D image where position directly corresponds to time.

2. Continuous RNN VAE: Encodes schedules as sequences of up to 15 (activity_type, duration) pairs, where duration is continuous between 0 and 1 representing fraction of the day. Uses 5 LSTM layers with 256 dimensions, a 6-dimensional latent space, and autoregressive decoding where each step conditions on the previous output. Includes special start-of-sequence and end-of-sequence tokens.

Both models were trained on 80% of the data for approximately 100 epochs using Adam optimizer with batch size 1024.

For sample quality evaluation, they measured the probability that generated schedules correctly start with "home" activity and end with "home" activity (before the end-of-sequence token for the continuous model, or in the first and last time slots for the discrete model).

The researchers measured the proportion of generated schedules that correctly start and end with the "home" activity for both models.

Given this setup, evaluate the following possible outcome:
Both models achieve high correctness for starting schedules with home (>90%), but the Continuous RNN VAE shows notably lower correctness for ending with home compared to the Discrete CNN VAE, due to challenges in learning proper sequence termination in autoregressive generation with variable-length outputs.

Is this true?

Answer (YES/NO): YES